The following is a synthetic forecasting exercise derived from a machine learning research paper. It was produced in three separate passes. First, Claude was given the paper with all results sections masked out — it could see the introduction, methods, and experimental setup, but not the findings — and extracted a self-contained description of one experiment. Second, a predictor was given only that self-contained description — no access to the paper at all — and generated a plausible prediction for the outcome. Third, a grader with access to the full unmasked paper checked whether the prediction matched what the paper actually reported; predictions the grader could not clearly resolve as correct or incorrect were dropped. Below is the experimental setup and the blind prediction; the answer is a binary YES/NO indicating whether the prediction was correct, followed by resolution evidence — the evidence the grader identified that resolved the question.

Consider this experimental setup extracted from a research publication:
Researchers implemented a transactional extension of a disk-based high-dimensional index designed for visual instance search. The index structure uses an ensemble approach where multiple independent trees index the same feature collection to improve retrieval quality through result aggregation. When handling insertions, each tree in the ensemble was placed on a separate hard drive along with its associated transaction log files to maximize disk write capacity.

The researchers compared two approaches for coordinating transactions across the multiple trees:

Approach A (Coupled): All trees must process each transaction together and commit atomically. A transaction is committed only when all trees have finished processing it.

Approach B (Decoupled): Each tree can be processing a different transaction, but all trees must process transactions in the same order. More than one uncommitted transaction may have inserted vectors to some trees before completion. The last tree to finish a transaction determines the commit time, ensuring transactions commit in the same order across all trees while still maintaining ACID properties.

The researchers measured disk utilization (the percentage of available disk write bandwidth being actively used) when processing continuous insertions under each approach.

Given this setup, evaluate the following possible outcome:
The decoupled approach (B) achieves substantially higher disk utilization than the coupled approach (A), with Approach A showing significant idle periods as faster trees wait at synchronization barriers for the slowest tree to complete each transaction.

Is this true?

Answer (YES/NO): YES